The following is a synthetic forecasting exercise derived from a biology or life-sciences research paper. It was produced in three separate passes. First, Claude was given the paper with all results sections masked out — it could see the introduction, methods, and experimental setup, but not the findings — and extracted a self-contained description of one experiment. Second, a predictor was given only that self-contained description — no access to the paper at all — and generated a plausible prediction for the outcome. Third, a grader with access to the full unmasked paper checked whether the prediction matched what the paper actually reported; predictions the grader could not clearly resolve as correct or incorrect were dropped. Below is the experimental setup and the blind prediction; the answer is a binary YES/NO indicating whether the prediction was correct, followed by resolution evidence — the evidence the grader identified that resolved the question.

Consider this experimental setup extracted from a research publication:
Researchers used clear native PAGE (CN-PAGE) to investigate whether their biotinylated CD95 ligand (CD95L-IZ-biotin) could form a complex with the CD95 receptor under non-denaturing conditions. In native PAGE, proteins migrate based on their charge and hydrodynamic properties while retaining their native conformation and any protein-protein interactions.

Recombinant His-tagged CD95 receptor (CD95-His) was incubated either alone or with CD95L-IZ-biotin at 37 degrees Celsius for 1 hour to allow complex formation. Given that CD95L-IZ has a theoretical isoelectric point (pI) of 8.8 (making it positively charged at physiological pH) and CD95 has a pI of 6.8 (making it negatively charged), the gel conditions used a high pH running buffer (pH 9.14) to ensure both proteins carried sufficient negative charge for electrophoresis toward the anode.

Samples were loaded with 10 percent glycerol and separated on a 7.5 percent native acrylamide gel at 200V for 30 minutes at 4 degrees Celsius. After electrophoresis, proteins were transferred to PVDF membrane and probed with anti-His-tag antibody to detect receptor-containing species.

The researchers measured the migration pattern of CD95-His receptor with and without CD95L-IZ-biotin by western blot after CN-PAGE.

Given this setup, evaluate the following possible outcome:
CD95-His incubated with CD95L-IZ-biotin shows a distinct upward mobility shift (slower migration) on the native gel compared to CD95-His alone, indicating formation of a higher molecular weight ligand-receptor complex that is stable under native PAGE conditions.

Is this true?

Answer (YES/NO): YES